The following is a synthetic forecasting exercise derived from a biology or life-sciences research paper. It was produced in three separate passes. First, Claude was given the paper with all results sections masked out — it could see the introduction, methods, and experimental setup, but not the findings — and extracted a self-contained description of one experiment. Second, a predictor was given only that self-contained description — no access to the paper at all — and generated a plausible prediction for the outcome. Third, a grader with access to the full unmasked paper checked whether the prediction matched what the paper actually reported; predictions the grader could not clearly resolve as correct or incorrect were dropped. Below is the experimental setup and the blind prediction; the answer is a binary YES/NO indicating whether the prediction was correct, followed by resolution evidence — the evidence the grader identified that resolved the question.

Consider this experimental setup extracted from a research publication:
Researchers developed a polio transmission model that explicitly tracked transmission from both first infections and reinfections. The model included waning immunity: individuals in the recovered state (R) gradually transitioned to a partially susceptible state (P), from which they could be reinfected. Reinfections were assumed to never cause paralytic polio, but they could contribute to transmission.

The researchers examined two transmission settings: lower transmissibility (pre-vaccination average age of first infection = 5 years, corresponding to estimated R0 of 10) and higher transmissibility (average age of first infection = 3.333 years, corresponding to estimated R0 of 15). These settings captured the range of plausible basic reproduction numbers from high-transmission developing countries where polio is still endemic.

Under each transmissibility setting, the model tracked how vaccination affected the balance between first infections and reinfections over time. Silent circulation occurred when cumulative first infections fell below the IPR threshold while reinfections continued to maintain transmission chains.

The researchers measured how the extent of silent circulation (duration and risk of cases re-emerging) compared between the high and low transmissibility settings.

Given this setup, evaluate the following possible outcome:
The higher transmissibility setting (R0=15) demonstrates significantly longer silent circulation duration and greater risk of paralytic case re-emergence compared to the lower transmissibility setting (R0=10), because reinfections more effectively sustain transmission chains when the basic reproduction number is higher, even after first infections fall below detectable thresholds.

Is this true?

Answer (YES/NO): YES